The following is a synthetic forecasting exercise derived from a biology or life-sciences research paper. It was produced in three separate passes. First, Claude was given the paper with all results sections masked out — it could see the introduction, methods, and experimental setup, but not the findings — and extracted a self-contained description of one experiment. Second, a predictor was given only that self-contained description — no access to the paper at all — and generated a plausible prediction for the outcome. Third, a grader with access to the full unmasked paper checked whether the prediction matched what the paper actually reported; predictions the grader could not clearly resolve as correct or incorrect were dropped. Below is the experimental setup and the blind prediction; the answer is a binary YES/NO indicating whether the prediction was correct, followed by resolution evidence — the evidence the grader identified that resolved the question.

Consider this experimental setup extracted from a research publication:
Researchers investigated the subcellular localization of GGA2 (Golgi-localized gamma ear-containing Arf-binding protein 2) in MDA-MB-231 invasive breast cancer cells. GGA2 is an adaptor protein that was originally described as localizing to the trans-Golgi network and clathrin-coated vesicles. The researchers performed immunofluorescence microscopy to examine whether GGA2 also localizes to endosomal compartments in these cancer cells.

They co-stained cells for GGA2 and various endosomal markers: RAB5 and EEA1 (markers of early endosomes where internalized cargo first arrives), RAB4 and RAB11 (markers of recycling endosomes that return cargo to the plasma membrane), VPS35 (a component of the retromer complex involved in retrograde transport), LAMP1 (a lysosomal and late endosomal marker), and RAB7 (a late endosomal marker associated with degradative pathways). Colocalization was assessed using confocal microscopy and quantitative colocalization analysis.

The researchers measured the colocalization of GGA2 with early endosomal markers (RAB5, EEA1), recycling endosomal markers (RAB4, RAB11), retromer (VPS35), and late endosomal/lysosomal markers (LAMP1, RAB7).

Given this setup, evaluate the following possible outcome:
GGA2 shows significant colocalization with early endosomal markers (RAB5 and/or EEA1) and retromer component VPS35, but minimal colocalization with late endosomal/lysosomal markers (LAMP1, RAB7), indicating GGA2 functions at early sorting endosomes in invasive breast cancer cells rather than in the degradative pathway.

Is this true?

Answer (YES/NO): NO